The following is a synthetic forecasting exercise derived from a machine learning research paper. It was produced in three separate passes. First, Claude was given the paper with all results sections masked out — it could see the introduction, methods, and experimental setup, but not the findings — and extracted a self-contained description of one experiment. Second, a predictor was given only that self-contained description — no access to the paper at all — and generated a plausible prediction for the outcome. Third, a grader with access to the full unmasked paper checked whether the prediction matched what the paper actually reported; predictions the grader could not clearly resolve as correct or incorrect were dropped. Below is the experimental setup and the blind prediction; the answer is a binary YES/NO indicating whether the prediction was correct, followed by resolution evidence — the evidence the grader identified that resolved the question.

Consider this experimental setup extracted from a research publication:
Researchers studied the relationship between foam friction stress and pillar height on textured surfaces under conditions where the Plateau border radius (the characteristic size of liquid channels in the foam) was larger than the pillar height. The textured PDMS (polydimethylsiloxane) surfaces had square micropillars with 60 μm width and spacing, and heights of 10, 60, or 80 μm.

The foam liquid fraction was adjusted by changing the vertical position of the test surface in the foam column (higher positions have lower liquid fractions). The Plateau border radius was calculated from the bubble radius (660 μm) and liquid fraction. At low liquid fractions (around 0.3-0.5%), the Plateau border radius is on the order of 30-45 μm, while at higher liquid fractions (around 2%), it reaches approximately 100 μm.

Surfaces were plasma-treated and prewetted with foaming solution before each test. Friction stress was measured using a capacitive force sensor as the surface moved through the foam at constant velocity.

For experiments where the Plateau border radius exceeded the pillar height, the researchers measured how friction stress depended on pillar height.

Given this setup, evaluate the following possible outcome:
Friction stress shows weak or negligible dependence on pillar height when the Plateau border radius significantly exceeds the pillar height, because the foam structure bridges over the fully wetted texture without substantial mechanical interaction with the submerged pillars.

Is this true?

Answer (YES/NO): NO